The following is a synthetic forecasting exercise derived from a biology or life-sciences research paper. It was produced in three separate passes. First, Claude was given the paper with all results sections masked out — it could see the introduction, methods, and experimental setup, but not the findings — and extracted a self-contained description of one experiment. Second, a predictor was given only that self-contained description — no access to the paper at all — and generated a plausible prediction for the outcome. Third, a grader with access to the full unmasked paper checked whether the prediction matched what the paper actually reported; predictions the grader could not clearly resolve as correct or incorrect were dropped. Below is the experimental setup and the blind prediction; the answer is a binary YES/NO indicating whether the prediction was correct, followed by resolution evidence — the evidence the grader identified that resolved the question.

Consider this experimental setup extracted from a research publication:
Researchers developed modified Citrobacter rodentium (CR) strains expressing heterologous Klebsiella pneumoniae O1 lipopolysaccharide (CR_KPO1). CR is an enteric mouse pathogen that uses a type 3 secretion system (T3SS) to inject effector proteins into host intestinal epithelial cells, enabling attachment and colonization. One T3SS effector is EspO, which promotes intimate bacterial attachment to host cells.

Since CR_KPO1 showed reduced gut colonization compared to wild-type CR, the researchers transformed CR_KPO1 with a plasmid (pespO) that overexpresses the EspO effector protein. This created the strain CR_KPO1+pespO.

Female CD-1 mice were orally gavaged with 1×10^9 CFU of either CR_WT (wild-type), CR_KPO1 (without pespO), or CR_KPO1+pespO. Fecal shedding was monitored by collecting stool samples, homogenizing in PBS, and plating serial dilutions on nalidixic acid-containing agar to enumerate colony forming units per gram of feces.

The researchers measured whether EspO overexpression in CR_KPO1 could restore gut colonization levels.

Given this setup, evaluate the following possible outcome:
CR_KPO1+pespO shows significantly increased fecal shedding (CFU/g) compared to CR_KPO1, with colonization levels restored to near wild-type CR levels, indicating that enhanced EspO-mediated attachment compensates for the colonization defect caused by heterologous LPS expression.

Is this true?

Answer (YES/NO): YES